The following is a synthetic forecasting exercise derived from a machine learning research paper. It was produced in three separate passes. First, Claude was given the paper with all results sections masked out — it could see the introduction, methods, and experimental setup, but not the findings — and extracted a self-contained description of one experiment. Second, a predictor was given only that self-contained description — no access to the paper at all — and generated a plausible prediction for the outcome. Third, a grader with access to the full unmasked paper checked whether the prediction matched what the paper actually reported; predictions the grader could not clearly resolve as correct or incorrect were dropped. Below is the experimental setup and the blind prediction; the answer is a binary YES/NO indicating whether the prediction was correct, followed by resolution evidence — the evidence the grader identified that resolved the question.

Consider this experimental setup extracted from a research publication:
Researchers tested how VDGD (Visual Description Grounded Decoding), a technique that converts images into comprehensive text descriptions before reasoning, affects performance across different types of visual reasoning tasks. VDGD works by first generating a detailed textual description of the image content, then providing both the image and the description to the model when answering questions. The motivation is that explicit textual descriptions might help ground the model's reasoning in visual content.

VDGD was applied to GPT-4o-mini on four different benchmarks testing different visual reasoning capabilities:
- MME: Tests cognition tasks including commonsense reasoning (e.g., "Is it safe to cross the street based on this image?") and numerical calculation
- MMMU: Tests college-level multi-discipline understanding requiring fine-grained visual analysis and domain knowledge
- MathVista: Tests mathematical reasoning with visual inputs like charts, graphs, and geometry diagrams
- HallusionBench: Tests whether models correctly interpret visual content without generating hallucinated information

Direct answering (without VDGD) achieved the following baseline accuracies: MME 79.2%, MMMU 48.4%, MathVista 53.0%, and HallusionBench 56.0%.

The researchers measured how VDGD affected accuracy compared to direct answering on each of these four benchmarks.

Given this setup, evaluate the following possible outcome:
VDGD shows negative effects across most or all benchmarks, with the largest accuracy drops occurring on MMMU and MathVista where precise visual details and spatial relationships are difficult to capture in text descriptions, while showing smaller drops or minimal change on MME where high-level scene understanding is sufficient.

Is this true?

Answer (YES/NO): NO